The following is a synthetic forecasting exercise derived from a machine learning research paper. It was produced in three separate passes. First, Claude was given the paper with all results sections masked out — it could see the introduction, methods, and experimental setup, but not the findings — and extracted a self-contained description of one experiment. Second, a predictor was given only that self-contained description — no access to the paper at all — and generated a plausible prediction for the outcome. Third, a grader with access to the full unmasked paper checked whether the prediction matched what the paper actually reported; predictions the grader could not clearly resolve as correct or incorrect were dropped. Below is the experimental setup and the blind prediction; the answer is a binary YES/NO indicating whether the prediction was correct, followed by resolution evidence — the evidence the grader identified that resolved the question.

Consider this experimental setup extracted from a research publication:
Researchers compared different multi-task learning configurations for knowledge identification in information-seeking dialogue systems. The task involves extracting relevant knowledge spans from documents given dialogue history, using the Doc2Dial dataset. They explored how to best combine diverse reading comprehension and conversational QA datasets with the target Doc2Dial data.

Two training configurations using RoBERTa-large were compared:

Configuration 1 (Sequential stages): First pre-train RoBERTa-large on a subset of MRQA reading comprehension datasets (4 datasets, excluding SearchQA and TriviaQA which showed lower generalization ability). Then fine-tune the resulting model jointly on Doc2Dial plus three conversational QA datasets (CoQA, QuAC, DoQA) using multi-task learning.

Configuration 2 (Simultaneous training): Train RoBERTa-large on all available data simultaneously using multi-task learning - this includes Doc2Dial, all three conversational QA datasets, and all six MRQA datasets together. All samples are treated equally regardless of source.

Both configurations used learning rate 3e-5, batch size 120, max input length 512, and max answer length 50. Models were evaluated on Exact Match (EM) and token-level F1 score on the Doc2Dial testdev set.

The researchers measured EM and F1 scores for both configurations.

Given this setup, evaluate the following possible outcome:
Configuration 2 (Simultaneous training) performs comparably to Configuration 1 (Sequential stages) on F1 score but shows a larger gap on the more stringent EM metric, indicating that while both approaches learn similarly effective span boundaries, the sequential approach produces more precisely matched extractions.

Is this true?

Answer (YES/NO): NO